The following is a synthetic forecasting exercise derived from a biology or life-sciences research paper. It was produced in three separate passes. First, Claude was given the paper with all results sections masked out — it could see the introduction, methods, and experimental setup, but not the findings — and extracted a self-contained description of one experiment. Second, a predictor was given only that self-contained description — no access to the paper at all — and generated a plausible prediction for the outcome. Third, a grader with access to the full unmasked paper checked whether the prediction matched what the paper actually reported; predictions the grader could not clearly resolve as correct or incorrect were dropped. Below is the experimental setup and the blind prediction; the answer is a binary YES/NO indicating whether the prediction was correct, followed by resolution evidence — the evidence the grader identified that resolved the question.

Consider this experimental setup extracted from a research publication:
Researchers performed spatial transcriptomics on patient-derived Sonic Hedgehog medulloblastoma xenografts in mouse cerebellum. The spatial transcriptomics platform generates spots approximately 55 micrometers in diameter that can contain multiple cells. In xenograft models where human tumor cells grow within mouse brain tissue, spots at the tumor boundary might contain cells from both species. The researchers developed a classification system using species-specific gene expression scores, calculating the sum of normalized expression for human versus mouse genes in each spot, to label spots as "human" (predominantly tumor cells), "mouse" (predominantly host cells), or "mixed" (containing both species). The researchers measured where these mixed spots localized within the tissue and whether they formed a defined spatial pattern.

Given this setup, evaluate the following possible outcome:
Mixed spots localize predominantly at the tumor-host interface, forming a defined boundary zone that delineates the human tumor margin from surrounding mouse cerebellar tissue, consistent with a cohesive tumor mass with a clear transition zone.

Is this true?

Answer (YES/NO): YES